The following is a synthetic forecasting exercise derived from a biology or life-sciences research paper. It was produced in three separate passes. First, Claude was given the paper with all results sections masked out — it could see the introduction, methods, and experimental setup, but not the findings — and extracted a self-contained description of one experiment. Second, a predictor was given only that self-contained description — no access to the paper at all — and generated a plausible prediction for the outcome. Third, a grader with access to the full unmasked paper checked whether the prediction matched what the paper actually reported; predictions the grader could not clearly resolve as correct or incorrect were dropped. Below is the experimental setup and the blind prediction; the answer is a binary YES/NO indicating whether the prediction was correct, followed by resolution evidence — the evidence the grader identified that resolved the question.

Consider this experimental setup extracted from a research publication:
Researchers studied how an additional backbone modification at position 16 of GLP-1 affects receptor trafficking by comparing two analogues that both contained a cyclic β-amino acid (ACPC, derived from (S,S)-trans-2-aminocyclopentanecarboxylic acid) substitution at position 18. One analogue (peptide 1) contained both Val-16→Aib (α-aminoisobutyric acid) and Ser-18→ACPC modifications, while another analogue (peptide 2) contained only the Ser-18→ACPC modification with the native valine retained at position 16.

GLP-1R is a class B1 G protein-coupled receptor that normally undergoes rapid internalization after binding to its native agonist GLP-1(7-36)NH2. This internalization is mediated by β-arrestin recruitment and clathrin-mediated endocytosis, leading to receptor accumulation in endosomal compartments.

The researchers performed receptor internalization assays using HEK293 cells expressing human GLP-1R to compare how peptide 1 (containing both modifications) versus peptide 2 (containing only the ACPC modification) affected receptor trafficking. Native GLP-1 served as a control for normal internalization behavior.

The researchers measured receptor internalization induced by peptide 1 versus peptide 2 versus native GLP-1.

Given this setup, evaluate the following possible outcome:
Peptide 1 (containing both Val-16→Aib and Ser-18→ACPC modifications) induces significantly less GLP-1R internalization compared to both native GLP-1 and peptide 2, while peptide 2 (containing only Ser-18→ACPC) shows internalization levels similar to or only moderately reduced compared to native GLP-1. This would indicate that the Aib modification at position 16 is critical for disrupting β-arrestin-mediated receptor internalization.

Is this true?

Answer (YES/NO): YES